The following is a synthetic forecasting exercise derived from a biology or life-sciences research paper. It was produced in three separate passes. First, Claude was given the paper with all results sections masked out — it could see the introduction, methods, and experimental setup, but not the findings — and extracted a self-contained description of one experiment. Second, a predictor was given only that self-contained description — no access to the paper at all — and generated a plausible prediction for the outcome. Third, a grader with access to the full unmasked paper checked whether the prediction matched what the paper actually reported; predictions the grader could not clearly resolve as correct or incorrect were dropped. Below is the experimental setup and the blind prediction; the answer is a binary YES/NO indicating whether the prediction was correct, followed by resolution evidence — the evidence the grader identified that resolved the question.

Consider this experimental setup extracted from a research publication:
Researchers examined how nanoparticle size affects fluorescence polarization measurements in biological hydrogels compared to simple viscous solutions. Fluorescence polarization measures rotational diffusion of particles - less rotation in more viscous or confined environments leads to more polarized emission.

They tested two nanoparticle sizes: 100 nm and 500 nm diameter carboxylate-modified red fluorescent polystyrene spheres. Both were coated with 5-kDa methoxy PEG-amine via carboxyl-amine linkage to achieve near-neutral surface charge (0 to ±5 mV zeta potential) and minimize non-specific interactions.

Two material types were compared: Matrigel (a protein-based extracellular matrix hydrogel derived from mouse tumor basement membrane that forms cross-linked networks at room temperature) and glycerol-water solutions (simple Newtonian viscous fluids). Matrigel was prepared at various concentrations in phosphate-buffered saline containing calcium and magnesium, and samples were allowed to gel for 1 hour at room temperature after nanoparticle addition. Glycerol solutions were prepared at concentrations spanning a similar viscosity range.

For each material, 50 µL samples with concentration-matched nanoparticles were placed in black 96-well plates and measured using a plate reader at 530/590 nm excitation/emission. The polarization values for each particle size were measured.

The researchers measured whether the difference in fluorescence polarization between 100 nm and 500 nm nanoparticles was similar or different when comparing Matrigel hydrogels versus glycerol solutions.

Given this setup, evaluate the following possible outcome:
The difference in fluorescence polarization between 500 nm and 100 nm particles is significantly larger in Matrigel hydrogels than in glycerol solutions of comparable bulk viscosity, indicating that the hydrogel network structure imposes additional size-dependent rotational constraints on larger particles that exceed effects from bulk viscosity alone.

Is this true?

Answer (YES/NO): NO